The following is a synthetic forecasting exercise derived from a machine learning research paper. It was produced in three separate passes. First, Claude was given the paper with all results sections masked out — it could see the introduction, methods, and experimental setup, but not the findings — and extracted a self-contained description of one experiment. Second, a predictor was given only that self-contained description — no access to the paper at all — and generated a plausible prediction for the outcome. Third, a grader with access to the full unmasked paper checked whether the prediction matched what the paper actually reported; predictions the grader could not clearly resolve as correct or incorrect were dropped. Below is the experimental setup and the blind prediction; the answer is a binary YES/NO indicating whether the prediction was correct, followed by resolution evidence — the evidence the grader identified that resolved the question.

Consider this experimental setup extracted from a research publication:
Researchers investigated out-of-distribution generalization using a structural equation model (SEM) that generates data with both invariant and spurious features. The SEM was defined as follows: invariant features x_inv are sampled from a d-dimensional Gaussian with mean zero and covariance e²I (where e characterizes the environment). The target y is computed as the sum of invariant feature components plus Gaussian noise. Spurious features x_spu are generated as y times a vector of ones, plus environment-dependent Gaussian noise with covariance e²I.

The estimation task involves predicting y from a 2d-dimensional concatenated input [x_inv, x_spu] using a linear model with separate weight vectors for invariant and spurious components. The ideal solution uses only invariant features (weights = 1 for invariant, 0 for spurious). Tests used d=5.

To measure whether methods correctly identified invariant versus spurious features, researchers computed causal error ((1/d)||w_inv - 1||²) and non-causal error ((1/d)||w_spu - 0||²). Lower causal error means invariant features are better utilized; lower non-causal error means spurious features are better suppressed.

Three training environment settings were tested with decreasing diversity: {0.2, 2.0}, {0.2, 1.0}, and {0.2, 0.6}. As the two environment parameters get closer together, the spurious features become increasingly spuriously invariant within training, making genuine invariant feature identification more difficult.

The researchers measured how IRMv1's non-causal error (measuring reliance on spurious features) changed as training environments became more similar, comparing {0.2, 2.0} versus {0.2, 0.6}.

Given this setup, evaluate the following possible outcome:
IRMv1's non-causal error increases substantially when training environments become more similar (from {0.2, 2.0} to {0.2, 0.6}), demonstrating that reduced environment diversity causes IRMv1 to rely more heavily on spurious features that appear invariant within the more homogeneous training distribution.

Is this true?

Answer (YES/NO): YES